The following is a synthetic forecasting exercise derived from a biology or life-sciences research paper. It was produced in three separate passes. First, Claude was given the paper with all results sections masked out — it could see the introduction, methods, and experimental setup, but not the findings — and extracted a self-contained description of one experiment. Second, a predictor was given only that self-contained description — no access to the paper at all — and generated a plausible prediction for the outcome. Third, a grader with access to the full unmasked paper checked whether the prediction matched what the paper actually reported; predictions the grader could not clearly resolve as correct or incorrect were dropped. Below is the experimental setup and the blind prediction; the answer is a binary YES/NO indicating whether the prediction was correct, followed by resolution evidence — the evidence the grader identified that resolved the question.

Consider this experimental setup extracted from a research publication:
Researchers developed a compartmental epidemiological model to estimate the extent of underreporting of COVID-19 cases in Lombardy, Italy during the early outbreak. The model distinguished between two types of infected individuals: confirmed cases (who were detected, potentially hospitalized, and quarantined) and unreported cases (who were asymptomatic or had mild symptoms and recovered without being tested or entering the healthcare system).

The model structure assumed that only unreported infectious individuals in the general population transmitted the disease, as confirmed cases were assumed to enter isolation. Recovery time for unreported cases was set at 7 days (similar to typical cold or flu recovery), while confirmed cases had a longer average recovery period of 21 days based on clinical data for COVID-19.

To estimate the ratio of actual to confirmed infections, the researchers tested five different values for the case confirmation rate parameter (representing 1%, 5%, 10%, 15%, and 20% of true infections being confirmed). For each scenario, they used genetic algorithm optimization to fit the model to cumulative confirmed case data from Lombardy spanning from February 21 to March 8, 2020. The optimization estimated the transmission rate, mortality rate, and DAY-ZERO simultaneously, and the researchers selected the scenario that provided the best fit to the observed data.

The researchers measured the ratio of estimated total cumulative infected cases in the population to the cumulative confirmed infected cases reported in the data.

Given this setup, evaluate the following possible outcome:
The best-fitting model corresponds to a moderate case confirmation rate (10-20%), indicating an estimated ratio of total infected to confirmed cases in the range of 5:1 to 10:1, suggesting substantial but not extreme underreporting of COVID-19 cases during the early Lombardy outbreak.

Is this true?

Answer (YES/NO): NO